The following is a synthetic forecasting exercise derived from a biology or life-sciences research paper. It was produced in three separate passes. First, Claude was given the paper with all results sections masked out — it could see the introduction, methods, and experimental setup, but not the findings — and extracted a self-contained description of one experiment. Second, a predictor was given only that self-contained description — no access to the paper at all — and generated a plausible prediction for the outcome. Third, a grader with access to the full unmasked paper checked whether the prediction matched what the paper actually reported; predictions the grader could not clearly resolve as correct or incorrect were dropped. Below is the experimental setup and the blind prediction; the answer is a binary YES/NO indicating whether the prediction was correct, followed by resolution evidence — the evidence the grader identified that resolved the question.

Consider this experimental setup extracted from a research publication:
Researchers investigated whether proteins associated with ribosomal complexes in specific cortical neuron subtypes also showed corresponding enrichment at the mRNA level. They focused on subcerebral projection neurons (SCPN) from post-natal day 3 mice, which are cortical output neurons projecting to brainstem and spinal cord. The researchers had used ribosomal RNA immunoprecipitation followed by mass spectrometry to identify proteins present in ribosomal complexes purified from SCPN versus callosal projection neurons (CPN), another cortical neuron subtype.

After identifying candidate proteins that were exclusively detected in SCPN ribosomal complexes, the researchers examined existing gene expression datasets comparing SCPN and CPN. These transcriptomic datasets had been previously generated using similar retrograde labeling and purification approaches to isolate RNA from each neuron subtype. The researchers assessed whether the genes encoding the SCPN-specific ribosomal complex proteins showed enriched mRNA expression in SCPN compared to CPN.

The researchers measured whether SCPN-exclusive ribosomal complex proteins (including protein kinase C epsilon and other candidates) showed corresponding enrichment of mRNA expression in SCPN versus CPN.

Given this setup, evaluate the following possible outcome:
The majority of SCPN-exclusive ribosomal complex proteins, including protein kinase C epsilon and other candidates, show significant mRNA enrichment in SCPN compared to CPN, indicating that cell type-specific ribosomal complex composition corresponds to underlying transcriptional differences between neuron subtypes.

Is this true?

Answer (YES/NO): NO